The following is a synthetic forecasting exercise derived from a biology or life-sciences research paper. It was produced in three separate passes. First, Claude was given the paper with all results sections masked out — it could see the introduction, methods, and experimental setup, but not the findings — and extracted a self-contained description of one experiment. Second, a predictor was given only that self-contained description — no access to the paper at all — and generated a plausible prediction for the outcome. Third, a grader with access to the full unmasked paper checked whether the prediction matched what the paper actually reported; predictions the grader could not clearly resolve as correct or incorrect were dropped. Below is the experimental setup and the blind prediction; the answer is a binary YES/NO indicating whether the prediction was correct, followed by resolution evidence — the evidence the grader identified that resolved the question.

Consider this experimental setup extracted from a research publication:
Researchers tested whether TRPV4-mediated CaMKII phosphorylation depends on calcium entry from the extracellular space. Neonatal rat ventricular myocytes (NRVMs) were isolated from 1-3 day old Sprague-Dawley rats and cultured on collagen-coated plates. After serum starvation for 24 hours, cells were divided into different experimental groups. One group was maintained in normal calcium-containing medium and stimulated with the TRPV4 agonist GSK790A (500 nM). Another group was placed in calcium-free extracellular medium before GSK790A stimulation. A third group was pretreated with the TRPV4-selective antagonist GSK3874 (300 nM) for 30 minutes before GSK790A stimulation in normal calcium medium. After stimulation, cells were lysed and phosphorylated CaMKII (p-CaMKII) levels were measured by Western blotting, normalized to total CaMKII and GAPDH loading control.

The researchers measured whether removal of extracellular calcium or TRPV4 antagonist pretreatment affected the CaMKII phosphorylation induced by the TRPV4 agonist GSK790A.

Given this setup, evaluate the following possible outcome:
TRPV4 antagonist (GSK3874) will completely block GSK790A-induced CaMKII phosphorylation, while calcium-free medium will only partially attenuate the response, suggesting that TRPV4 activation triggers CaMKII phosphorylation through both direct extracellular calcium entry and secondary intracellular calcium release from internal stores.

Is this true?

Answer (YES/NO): NO